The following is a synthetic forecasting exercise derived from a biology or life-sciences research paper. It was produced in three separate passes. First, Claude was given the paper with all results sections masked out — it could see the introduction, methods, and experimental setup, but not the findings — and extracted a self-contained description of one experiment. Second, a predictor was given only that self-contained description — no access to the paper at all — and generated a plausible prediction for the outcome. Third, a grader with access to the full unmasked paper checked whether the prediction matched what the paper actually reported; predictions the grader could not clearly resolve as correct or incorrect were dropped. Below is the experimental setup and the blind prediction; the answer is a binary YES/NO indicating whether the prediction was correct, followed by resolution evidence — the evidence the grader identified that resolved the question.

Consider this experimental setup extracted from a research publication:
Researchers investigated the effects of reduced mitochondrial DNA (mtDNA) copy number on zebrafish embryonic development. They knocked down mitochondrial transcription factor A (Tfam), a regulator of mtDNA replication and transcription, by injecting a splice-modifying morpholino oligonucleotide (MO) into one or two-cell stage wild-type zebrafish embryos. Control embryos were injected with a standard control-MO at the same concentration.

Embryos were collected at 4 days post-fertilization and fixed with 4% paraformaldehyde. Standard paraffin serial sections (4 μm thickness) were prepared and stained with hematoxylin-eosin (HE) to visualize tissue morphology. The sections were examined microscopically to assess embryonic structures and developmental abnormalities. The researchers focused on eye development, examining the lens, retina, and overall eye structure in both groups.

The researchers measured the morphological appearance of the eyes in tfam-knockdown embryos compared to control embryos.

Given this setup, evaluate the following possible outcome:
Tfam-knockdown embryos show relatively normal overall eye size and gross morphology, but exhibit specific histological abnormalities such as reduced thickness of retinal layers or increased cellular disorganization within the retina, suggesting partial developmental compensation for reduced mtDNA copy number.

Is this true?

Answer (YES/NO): NO